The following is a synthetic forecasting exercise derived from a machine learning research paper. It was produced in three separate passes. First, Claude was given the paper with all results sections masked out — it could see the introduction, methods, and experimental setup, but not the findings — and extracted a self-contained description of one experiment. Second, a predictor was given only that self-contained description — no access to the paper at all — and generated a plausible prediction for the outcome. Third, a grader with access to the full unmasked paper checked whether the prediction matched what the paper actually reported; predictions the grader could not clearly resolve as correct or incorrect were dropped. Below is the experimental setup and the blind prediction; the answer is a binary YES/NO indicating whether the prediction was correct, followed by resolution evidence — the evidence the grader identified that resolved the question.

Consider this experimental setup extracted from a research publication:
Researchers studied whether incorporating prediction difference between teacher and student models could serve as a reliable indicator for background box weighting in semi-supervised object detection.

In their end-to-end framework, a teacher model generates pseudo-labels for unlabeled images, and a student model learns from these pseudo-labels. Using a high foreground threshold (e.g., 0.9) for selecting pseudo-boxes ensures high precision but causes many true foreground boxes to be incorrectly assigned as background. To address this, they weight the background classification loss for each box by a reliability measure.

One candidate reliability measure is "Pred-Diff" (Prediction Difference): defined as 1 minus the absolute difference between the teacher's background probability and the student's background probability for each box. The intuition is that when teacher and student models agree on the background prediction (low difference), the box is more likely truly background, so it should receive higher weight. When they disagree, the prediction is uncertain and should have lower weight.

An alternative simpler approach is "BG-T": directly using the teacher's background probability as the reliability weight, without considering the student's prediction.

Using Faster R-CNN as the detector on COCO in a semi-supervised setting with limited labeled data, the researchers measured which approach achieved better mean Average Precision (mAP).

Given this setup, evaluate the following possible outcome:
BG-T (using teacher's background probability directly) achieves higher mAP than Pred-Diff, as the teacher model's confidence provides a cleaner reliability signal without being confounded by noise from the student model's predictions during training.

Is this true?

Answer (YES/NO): YES